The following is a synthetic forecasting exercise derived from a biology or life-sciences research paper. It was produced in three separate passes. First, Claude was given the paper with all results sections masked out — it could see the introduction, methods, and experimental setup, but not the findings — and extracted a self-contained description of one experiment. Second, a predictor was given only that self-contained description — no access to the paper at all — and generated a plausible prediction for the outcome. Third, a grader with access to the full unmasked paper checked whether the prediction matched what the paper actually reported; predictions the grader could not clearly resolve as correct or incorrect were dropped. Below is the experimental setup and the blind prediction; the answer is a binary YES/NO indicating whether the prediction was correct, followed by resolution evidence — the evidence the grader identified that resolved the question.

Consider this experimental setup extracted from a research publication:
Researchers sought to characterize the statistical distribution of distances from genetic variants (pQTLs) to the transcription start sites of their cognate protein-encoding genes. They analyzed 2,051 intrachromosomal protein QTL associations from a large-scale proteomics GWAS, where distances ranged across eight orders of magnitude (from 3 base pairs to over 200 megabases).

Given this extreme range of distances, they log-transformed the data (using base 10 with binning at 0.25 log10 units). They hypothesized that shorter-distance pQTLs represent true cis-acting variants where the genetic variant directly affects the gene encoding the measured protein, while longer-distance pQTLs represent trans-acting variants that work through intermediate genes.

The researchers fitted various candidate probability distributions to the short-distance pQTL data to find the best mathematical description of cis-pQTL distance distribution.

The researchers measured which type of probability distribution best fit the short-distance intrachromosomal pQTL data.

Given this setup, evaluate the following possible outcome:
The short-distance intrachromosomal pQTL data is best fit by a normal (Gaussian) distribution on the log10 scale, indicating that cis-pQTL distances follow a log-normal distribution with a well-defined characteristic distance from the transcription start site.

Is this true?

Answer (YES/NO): NO